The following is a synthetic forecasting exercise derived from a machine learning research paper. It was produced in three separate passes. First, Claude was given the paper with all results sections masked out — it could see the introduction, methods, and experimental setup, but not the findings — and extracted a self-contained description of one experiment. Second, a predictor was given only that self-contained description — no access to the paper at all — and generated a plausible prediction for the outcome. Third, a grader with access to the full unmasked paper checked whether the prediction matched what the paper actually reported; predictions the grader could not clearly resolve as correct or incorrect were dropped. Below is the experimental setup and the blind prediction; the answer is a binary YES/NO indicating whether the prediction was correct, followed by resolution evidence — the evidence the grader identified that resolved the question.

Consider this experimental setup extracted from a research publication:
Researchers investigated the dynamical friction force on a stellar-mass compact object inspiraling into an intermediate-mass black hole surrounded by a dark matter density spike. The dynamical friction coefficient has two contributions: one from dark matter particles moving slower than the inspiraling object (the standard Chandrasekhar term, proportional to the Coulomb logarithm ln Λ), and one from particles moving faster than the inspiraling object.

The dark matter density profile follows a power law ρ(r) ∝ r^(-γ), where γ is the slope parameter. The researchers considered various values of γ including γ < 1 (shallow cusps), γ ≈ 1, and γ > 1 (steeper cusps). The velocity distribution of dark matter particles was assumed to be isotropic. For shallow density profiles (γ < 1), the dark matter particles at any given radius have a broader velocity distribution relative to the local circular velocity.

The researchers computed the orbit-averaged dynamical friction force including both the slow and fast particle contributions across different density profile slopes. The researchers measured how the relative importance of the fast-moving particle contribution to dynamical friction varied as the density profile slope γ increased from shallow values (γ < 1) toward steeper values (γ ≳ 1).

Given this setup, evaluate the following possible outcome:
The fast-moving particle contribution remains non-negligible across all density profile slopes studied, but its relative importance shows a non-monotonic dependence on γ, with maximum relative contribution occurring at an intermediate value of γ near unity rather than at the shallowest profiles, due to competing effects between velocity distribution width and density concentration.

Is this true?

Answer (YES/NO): NO